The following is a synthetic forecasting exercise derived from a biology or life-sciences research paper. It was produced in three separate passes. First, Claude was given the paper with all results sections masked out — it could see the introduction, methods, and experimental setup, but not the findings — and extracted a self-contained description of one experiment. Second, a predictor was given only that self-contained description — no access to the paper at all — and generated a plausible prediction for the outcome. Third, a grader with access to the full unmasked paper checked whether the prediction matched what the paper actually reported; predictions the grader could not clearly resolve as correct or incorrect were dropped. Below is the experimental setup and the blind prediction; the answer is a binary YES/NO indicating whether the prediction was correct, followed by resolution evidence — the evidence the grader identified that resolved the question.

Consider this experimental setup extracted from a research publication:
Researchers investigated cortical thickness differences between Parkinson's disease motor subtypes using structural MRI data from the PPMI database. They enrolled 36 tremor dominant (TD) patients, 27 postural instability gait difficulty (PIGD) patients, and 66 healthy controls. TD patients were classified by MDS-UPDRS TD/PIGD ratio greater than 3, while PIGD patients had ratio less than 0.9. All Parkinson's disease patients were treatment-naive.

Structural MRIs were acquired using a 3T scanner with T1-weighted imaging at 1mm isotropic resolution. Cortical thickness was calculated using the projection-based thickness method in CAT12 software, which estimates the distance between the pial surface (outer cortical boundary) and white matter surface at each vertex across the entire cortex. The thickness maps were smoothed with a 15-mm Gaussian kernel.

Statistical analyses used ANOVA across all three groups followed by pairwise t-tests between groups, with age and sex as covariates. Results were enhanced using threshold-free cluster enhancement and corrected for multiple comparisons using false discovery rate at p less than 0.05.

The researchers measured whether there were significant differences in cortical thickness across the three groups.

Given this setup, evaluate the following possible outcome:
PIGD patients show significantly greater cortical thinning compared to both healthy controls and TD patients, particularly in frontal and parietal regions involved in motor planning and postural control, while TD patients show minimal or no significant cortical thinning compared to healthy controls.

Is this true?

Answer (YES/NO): NO